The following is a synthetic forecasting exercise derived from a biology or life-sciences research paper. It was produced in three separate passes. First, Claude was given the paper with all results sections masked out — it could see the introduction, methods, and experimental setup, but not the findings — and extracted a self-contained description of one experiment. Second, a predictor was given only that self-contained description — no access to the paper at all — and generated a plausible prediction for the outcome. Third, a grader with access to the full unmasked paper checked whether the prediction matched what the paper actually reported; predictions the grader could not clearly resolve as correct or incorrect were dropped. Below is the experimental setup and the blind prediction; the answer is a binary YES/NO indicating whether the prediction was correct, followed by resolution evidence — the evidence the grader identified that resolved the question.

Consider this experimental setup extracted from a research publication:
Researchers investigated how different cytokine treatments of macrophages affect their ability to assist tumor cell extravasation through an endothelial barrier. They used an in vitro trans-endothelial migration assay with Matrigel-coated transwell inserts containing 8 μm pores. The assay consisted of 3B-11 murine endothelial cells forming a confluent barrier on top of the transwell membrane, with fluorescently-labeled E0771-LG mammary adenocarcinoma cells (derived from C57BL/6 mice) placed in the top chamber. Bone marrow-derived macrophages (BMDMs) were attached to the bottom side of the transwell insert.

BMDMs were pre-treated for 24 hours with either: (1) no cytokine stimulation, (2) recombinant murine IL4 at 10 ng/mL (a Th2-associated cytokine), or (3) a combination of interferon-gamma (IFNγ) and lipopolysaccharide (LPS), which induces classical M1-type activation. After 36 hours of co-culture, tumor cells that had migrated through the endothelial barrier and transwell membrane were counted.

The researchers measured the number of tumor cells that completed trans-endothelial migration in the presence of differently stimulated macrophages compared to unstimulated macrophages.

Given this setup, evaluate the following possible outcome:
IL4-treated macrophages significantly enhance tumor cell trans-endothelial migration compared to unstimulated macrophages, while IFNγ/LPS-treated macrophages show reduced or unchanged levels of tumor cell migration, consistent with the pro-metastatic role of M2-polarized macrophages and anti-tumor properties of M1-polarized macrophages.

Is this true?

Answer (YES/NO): YES